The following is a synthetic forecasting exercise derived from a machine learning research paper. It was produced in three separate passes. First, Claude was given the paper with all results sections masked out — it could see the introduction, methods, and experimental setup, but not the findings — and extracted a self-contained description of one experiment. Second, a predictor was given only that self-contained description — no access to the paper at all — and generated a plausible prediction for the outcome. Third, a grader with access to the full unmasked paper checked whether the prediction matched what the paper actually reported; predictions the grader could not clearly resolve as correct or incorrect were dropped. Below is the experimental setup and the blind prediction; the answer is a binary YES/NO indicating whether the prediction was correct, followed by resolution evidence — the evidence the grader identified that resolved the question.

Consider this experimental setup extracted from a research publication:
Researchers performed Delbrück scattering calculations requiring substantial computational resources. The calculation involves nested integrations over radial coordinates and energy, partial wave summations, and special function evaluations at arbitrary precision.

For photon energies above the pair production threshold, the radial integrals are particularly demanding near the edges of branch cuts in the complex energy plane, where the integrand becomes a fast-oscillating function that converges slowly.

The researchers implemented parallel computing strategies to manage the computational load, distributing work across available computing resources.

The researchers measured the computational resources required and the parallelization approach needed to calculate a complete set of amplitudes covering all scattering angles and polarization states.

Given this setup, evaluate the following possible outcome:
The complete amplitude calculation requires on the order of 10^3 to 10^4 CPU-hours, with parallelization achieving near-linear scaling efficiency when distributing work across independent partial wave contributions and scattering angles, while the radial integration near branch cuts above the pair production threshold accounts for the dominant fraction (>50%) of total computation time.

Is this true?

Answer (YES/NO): NO